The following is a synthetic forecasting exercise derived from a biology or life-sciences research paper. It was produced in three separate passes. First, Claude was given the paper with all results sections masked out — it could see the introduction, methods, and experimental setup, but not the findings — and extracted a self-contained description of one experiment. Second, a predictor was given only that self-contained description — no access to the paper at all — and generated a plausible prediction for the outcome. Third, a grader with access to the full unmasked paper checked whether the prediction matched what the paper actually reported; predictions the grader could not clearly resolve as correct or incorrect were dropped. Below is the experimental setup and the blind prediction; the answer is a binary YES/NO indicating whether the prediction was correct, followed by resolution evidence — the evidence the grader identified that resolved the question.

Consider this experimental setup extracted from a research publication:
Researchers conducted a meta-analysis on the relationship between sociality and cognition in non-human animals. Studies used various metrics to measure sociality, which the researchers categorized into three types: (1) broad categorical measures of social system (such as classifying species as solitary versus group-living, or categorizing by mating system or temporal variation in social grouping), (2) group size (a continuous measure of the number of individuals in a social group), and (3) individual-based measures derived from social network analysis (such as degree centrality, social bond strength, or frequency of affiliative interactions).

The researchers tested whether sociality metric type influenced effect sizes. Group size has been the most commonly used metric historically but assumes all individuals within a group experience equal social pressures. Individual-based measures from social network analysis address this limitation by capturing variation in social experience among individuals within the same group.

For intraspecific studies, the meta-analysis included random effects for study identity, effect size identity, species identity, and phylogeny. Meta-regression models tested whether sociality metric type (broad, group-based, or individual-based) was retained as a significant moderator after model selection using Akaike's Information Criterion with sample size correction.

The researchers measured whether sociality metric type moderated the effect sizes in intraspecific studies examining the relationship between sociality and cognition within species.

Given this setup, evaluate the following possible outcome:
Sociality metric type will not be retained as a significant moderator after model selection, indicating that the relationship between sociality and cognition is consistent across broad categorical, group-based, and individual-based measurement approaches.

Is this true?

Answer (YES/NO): YES